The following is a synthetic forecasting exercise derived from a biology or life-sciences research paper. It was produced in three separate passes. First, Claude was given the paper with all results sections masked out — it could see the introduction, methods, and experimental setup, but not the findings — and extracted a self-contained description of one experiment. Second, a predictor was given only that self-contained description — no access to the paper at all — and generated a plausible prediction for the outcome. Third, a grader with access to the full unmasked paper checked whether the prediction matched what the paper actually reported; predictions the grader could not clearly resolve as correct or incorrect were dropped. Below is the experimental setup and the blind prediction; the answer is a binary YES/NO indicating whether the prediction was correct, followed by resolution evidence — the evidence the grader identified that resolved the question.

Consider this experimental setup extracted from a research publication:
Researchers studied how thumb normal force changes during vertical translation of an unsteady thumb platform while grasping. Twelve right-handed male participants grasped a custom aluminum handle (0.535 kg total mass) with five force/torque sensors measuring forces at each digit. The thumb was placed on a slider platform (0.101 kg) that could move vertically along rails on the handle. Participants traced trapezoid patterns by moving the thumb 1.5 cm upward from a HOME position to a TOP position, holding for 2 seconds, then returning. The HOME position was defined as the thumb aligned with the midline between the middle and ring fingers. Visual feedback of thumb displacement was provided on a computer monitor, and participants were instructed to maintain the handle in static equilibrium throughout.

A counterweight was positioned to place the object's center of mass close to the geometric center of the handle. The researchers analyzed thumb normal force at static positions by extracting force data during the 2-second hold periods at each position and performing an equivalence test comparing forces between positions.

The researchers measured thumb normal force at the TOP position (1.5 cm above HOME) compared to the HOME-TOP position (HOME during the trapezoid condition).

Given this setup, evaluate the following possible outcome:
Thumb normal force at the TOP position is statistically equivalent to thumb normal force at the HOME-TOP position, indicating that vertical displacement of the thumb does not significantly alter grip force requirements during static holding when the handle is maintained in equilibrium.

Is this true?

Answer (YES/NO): NO